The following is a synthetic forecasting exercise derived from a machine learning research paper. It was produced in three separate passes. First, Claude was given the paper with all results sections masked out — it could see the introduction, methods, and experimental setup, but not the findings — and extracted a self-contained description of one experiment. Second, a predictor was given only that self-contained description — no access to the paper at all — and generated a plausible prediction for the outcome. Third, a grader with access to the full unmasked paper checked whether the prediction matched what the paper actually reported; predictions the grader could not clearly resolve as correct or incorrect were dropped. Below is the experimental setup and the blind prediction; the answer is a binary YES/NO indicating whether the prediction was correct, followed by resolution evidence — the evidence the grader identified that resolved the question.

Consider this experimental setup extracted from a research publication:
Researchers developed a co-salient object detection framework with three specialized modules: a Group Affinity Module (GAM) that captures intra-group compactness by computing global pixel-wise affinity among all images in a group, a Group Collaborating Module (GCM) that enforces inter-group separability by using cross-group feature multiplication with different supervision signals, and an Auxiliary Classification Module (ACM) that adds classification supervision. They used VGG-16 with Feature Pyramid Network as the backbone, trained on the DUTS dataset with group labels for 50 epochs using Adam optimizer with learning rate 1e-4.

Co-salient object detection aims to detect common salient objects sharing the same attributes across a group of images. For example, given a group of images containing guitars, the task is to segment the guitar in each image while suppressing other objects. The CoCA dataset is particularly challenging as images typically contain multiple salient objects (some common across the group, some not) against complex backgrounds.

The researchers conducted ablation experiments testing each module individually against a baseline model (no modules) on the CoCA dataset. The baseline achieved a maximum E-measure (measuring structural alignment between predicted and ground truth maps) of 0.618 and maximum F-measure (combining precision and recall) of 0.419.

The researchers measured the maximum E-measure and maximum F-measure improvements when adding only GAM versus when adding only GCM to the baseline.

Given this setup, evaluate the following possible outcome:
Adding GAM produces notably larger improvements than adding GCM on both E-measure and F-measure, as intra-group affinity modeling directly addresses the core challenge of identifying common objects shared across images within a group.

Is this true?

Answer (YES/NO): NO